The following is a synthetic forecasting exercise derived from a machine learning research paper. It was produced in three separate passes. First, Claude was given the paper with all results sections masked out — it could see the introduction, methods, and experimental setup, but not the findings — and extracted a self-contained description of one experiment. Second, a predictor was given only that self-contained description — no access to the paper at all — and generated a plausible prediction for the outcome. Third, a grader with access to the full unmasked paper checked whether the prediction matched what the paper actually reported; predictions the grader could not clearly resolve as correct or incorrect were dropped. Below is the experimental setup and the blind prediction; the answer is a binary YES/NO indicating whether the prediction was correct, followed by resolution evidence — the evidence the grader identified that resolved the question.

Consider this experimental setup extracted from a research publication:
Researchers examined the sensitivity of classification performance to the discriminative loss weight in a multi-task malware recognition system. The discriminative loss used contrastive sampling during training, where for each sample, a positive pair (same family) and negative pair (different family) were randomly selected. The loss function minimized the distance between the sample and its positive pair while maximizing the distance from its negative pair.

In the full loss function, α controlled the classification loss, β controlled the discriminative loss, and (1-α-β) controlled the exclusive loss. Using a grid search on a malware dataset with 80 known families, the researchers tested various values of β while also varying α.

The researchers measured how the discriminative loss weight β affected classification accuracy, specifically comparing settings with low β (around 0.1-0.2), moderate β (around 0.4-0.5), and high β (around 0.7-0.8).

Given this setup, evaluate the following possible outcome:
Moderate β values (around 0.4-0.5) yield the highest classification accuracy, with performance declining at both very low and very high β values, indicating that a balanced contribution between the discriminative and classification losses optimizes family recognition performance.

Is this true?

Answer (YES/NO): YES